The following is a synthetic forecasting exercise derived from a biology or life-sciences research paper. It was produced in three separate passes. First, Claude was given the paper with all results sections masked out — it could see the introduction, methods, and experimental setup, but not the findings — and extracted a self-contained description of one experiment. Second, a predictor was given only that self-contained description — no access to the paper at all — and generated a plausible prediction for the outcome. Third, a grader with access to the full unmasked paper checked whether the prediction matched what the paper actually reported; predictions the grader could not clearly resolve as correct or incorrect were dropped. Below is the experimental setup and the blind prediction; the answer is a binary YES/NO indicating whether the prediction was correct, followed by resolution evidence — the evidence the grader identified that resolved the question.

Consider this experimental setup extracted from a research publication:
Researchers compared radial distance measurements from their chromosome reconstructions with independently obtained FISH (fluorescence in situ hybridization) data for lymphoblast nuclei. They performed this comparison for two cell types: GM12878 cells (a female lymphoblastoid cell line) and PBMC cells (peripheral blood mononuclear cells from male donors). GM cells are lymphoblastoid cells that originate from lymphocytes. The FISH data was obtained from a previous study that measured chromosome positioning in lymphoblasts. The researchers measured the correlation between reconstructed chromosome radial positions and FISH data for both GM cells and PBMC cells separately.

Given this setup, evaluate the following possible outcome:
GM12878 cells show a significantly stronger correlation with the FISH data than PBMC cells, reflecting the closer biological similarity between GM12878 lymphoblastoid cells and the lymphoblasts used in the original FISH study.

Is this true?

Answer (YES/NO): YES